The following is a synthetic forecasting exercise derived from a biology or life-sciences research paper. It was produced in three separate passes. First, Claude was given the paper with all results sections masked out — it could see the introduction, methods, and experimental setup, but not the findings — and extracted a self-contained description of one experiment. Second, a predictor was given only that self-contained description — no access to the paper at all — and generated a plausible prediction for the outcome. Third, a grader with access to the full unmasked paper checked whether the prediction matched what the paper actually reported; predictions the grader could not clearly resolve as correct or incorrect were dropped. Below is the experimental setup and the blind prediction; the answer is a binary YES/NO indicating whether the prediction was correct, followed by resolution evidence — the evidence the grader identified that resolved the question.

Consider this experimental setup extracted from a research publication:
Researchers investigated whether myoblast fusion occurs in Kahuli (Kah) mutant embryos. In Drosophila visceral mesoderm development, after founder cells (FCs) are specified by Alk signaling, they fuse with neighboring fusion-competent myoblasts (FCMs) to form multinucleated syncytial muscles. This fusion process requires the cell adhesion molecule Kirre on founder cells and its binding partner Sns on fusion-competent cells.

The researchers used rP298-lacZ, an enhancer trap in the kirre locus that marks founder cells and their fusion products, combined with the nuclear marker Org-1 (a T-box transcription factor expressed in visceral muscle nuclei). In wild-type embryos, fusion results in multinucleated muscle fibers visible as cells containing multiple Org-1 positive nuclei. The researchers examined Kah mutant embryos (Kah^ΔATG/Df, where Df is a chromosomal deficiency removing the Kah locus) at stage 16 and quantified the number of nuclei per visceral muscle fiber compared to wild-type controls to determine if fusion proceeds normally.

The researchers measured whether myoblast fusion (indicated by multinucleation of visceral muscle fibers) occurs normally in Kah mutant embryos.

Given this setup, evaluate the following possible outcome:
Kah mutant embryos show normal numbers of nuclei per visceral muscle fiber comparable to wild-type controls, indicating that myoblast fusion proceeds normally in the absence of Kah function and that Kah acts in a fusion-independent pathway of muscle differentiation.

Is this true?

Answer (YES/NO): NO